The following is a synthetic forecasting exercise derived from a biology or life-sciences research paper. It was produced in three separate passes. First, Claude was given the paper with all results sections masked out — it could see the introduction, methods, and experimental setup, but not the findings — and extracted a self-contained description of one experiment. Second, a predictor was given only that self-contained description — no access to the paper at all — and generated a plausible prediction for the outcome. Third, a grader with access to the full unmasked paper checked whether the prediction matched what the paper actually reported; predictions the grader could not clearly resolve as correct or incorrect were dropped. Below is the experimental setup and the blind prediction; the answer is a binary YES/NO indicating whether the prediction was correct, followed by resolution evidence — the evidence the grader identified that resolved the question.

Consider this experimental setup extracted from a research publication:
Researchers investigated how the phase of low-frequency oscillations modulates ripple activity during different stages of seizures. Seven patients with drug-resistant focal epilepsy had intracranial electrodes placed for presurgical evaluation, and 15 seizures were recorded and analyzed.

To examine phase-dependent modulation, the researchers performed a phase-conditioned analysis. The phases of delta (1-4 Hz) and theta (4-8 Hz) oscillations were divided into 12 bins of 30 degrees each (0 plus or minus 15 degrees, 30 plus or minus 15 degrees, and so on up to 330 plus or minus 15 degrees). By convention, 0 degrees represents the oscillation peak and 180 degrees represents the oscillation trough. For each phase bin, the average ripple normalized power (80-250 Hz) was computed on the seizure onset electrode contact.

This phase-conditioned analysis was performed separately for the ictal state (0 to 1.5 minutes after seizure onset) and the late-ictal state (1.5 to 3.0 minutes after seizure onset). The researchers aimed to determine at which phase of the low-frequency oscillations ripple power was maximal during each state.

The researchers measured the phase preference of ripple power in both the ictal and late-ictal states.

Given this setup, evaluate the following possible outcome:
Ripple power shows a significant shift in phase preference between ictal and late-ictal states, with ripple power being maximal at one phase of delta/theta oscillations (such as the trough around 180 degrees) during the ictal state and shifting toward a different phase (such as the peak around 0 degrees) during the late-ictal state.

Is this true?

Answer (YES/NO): NO